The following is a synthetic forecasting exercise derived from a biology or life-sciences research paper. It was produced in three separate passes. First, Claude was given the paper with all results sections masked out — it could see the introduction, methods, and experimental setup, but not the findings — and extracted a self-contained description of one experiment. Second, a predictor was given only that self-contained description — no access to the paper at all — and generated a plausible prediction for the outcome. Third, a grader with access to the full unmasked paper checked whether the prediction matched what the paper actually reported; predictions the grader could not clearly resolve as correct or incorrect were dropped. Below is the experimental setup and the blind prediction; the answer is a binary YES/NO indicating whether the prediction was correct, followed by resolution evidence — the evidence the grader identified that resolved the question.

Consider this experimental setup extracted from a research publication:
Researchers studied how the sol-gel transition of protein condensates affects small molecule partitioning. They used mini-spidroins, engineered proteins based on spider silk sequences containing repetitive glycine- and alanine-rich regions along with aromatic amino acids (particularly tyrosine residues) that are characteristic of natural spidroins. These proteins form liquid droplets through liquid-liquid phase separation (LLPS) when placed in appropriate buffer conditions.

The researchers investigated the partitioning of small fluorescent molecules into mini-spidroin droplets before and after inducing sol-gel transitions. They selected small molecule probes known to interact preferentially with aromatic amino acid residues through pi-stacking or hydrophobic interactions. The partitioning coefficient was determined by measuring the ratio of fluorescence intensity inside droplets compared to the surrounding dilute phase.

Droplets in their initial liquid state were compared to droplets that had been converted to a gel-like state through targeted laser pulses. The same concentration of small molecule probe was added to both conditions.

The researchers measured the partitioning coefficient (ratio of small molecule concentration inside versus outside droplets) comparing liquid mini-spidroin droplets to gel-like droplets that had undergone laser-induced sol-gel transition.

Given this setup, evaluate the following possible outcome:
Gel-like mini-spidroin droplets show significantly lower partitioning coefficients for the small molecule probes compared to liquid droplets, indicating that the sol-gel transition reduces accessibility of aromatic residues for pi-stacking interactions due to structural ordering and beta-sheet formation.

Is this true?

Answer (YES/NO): NO